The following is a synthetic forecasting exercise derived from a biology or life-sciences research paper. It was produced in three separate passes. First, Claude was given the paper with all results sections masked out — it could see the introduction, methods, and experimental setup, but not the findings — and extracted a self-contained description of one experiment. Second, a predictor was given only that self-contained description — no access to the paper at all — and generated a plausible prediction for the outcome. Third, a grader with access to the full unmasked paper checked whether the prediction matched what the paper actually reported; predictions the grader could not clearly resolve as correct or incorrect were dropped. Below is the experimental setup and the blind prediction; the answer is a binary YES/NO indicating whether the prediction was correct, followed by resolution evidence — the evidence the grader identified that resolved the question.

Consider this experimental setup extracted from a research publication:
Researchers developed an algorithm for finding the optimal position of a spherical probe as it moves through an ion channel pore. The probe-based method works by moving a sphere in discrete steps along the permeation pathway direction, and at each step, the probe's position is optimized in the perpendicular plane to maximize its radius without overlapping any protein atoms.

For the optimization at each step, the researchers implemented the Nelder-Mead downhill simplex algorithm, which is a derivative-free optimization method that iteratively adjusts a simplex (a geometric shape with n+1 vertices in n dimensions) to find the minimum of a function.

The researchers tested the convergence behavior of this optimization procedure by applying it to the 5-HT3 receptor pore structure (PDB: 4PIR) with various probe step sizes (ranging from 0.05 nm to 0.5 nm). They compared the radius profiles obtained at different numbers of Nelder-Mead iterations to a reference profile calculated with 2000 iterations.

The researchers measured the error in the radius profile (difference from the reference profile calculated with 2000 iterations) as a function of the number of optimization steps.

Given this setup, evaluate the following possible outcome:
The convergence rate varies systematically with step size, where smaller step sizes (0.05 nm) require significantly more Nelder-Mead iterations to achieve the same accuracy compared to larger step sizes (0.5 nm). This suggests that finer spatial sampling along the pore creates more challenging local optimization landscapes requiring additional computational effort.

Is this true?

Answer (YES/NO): NO